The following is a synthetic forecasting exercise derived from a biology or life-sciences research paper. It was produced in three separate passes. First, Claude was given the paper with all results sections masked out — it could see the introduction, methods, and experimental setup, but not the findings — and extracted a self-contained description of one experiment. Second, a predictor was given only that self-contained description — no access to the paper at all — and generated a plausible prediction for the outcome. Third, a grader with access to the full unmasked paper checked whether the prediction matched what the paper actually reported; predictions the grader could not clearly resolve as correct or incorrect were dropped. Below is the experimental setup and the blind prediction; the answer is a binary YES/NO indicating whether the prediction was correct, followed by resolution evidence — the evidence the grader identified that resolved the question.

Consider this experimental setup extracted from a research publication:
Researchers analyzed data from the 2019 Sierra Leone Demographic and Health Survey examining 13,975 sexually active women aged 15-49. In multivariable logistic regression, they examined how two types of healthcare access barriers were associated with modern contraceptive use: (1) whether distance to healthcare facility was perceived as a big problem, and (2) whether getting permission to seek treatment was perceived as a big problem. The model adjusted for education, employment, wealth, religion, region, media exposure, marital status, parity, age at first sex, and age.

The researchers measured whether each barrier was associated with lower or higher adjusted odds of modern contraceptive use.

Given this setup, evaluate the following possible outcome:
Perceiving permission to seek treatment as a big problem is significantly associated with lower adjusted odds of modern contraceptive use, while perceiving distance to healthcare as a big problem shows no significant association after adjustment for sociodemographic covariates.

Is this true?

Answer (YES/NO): NO